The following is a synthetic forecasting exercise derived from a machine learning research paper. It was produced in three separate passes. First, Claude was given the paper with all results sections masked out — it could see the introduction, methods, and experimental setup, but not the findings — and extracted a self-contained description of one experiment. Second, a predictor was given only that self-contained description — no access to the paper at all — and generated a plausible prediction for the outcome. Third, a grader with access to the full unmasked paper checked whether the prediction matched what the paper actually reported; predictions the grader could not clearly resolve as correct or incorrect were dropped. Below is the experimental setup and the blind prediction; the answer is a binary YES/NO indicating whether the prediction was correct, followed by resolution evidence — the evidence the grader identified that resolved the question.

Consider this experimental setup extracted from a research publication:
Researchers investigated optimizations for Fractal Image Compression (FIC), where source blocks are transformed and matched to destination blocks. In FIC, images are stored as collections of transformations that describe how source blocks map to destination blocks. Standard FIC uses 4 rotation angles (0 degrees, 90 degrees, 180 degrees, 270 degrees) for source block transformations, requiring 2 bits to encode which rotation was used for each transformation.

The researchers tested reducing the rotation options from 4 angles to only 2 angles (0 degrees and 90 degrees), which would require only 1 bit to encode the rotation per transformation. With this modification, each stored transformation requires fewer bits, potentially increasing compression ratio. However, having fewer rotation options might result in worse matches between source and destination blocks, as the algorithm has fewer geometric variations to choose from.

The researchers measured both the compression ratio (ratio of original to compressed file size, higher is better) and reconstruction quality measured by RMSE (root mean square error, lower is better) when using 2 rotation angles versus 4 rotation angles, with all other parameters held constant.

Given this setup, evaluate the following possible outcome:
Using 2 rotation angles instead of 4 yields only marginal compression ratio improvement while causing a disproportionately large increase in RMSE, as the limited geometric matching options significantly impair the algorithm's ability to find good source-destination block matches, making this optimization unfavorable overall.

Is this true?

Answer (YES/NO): NO